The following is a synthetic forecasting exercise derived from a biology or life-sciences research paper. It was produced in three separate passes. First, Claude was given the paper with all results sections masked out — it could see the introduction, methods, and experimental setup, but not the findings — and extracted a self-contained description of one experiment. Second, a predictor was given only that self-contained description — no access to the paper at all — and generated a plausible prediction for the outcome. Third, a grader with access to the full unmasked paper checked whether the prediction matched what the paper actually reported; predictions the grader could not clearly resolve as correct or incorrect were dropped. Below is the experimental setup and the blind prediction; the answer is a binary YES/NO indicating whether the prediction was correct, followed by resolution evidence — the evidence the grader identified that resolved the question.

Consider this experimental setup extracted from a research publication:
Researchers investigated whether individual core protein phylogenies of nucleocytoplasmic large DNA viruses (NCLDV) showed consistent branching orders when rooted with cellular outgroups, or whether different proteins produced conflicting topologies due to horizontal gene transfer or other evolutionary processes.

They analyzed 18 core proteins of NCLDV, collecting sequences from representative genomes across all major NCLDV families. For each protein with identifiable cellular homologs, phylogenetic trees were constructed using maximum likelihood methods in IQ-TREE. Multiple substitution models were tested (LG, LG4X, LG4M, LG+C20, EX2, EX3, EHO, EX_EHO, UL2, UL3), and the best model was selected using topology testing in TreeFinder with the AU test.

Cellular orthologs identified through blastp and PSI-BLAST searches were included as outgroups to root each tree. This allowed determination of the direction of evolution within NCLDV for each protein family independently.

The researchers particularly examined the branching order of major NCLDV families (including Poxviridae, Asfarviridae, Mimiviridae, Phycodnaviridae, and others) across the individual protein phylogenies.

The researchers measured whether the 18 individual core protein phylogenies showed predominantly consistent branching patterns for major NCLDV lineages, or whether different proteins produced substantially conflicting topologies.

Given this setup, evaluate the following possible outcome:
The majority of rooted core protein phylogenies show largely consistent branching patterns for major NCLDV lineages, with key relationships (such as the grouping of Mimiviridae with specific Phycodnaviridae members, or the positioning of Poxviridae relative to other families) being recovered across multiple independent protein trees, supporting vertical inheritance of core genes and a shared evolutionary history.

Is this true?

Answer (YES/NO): YES